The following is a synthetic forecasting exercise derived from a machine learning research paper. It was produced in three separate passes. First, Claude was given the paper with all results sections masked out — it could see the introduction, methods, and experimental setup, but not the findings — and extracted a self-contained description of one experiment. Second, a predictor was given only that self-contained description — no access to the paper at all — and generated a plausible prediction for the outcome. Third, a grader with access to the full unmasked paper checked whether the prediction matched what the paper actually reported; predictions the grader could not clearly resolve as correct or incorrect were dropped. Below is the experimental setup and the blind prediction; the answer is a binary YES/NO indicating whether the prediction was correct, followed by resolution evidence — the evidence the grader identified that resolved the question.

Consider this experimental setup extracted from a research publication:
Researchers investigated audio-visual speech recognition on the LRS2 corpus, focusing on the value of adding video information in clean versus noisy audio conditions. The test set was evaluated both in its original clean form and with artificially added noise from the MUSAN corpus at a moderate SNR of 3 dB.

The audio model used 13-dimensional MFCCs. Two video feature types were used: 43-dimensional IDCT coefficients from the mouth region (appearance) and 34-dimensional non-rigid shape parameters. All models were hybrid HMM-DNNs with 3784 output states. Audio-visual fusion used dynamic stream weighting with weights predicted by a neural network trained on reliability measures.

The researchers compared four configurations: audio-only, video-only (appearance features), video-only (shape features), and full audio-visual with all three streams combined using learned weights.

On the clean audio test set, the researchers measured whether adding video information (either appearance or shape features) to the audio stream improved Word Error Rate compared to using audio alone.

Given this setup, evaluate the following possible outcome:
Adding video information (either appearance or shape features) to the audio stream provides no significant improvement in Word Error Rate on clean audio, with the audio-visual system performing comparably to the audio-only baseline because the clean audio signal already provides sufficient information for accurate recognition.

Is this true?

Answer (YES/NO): YES